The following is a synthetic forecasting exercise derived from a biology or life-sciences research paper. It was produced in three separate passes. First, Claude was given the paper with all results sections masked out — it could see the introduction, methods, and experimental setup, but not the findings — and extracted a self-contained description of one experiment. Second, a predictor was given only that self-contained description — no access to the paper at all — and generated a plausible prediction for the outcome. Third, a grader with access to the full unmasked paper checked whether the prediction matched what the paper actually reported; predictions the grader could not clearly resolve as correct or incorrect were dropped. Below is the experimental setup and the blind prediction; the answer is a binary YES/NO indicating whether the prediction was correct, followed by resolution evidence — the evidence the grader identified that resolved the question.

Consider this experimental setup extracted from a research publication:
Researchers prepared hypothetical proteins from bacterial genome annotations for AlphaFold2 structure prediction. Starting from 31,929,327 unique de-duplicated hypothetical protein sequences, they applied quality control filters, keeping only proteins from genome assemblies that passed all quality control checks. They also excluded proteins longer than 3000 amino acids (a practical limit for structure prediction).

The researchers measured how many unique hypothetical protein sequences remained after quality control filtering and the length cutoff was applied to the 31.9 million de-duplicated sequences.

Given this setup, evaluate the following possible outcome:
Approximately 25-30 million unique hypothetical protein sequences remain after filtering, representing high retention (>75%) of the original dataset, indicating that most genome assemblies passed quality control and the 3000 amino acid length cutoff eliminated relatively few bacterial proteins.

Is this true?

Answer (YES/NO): NO